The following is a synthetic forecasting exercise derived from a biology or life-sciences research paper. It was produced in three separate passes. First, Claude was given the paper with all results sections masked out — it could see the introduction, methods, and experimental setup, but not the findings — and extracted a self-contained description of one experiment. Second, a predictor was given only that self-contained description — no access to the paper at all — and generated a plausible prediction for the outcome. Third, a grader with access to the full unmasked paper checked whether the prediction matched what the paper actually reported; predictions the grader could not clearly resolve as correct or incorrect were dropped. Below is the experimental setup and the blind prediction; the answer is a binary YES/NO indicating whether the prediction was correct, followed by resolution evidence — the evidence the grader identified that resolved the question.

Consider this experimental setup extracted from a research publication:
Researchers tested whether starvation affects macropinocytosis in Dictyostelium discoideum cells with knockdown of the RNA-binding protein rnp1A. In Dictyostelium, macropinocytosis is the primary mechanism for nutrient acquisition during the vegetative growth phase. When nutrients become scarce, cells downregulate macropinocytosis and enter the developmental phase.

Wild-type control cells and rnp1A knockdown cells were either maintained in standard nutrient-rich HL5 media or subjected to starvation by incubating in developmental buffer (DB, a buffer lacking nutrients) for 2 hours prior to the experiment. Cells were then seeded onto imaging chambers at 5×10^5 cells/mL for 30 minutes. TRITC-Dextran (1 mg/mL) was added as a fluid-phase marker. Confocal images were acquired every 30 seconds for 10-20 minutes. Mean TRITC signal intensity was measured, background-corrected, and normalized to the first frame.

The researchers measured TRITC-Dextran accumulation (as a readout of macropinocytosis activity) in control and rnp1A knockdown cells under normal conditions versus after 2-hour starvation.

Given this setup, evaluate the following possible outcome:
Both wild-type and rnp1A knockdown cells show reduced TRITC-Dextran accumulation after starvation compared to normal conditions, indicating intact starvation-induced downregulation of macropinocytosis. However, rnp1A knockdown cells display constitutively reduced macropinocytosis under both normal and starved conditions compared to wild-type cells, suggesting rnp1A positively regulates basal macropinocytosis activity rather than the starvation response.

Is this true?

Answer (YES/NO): YES